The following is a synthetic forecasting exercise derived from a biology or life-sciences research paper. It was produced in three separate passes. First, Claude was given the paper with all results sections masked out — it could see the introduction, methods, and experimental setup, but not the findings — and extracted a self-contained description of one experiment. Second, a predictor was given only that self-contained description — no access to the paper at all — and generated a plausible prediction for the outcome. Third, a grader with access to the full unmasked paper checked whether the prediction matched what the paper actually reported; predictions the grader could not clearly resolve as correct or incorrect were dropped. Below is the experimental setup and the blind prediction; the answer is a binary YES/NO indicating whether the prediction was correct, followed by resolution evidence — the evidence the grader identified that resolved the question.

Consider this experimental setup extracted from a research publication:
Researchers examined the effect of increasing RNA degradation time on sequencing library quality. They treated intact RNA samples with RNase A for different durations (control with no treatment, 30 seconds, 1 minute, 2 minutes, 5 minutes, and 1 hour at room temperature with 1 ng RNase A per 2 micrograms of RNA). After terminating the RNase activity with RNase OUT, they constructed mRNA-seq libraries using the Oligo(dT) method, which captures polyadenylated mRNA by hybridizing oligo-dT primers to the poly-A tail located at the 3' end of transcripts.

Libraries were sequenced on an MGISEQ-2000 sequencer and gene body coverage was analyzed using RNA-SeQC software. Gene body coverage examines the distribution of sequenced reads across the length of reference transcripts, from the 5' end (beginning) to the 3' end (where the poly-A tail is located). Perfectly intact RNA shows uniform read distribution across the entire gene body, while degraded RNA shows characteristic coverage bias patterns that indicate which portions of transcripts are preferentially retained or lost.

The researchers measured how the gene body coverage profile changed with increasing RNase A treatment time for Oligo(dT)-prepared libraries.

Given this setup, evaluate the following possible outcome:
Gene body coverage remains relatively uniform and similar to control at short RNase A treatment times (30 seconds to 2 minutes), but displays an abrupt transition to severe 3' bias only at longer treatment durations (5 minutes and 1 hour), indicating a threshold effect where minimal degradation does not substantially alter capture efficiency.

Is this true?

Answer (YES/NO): NO